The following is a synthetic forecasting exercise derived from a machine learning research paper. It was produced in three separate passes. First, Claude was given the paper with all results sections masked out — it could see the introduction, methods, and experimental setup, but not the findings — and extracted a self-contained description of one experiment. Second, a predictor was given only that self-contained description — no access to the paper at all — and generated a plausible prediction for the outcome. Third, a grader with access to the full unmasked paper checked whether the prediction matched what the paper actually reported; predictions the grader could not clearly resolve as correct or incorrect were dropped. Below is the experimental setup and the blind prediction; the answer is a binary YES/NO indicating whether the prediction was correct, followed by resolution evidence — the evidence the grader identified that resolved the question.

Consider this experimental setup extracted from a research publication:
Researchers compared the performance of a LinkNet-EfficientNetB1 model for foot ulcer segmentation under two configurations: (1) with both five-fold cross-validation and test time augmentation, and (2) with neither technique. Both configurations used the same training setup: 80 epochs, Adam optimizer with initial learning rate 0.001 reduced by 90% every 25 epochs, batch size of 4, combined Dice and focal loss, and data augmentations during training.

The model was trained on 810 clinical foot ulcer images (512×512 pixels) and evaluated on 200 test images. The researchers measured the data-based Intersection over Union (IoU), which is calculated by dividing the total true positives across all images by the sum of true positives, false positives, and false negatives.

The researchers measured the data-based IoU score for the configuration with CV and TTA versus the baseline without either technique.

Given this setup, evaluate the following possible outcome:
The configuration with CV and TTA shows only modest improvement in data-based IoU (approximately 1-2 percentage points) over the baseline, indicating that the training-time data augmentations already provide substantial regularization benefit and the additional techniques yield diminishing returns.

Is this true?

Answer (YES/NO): YES